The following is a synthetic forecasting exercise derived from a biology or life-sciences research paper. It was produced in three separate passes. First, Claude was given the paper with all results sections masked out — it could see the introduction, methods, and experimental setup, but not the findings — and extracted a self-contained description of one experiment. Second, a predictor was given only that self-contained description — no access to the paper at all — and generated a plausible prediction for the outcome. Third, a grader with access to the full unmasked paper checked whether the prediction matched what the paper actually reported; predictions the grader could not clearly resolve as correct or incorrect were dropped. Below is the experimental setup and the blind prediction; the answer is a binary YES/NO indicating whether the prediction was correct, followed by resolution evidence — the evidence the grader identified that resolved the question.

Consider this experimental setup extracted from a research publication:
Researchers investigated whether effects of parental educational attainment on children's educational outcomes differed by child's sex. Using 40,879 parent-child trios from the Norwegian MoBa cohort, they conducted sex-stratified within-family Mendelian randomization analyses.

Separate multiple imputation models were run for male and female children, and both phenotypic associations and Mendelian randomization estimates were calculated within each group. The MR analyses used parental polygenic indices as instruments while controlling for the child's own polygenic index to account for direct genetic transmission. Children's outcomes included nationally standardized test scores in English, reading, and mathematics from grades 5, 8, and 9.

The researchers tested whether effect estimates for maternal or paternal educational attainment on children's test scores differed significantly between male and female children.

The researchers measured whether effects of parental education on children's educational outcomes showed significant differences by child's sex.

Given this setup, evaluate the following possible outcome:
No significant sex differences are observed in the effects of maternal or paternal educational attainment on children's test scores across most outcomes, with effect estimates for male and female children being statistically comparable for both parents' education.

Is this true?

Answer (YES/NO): YES